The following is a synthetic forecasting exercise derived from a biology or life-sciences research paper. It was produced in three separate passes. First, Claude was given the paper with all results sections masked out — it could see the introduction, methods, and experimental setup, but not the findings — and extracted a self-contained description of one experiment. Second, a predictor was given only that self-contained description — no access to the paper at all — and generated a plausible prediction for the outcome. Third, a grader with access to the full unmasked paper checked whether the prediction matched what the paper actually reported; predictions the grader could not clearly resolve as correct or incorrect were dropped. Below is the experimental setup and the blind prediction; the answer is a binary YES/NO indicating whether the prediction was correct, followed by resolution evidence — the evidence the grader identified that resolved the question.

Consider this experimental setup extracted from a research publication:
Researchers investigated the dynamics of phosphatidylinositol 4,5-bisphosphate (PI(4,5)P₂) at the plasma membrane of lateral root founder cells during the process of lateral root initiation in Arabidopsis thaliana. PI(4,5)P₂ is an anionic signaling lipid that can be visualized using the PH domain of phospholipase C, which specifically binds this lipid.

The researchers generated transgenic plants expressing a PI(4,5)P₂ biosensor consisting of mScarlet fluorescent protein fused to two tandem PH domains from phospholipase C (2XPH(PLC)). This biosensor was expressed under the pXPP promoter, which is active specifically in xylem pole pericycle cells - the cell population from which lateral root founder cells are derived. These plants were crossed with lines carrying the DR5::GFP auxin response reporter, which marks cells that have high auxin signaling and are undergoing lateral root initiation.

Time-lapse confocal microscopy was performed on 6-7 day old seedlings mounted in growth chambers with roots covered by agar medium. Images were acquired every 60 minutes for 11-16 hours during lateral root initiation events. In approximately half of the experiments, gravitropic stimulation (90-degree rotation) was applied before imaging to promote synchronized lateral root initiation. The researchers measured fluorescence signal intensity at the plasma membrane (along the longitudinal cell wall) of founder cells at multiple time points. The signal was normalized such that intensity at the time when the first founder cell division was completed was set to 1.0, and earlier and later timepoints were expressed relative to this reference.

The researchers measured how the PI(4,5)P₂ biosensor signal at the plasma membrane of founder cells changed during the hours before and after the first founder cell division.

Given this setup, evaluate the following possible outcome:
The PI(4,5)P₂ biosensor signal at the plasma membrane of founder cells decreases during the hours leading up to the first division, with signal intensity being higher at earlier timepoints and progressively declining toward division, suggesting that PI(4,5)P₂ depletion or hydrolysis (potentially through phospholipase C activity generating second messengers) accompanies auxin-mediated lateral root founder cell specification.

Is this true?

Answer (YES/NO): NO